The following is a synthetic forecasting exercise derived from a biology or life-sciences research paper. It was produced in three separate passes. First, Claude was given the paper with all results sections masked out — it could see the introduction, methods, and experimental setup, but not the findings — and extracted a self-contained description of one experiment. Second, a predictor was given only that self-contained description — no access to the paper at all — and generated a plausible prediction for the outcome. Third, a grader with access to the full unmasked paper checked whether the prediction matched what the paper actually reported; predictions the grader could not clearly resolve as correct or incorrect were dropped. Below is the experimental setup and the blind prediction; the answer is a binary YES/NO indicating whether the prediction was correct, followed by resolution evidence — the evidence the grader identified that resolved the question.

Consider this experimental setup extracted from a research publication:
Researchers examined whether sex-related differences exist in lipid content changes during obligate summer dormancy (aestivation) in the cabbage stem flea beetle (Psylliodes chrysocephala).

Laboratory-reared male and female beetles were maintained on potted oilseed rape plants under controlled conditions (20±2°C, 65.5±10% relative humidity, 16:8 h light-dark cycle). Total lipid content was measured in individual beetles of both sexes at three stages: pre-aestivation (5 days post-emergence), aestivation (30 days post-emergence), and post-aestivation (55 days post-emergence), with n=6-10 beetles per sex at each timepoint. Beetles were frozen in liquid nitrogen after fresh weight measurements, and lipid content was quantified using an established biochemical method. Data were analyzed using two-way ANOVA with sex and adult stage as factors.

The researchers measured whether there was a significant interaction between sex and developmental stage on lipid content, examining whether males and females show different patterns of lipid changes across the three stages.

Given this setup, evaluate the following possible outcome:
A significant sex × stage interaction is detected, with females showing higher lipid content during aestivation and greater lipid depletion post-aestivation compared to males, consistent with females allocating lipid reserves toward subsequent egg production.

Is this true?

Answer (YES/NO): NO